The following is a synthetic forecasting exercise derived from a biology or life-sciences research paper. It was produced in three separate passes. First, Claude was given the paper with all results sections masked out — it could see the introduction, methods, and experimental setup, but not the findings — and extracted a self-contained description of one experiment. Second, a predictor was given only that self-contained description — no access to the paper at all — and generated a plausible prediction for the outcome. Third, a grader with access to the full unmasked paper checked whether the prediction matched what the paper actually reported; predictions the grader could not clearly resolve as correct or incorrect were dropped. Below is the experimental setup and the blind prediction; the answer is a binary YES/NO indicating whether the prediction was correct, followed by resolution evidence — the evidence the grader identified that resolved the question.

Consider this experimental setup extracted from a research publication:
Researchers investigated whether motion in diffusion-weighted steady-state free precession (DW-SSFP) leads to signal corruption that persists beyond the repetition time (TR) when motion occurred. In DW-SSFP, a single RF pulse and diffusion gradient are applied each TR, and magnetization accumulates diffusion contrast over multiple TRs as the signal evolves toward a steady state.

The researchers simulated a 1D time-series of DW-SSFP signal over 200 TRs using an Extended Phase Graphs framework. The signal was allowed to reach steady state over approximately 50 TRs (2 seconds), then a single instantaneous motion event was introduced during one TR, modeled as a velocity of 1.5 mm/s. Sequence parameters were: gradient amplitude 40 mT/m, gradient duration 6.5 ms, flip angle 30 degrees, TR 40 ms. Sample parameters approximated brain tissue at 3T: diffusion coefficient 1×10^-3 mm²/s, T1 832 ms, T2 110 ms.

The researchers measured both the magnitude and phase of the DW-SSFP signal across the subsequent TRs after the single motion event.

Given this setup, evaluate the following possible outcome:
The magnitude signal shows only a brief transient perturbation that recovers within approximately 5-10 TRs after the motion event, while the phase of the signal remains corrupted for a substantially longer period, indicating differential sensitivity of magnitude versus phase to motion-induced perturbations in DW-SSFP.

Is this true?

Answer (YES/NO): NO